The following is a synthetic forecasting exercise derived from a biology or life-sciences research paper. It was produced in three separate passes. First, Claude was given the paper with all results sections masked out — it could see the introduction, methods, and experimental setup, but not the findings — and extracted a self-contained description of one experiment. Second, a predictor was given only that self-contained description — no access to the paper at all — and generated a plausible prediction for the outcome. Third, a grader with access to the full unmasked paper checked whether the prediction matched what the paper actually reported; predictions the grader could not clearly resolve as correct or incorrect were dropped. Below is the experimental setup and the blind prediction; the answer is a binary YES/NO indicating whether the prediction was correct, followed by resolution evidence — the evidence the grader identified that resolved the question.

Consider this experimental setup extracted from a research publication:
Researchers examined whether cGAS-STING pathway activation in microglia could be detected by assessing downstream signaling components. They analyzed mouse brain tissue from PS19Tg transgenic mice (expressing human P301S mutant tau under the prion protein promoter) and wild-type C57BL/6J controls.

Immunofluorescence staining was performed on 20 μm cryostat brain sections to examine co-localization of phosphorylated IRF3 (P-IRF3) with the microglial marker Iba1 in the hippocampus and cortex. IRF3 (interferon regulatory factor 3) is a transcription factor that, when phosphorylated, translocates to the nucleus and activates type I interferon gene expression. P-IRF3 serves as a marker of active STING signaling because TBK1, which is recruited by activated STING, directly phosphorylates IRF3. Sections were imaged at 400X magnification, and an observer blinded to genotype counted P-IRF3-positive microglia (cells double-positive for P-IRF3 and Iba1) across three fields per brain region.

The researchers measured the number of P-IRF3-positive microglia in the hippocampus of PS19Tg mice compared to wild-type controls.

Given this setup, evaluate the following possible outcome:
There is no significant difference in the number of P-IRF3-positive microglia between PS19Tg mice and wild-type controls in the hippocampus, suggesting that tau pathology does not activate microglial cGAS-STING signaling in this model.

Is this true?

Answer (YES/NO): NO